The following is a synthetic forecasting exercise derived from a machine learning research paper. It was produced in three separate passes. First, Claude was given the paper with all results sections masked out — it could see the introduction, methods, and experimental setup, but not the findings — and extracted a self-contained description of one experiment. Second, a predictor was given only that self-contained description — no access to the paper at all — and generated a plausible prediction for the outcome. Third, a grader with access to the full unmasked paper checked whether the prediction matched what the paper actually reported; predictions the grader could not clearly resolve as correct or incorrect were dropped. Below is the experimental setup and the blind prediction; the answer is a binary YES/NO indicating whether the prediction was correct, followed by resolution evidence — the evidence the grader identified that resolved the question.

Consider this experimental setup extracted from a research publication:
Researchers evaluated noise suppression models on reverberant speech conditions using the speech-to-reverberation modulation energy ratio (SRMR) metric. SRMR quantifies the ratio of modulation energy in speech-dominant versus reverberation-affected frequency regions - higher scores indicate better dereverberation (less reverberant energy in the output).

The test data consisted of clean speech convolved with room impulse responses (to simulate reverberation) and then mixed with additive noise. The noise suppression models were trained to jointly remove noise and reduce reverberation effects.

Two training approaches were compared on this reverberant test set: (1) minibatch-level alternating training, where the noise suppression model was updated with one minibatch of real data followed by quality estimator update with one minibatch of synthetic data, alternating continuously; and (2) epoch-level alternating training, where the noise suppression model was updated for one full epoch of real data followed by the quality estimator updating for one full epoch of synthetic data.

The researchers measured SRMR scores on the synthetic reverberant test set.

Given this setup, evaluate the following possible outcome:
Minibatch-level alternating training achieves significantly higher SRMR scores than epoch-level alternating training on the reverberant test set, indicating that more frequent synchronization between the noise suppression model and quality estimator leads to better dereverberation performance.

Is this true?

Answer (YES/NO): NO